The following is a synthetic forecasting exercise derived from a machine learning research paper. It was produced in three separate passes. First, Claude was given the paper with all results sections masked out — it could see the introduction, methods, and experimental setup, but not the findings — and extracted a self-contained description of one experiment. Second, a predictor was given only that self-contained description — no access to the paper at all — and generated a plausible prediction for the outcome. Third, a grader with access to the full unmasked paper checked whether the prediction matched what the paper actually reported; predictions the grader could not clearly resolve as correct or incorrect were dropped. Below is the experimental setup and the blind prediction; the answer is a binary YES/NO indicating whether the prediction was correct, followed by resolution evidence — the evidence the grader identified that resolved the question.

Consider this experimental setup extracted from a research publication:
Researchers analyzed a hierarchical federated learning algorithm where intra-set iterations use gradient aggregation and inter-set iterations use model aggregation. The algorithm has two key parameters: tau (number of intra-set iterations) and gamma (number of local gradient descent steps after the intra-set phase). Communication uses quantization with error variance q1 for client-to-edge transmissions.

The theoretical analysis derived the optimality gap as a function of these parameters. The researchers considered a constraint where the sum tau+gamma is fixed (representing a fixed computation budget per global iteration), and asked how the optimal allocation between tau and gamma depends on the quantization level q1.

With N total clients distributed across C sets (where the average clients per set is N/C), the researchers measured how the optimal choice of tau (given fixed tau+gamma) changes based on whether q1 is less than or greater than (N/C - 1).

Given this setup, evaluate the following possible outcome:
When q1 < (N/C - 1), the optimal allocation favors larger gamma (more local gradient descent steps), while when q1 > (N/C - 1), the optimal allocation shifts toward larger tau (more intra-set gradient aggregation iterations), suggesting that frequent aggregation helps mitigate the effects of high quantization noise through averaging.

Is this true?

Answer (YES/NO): NO